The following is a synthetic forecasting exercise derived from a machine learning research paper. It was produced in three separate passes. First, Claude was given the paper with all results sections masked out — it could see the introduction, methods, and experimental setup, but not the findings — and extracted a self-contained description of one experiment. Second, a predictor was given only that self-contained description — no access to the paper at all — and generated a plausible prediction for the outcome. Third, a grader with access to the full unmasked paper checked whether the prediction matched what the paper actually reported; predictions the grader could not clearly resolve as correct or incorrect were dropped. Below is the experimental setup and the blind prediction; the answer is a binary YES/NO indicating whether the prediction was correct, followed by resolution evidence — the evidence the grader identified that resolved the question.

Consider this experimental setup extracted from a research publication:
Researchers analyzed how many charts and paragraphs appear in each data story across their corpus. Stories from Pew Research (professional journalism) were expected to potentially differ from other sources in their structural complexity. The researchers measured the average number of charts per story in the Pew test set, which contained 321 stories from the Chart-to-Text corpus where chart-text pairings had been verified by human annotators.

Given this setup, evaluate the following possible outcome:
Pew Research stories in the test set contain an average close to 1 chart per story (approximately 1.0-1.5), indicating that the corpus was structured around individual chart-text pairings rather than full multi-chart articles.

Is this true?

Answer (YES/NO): NO